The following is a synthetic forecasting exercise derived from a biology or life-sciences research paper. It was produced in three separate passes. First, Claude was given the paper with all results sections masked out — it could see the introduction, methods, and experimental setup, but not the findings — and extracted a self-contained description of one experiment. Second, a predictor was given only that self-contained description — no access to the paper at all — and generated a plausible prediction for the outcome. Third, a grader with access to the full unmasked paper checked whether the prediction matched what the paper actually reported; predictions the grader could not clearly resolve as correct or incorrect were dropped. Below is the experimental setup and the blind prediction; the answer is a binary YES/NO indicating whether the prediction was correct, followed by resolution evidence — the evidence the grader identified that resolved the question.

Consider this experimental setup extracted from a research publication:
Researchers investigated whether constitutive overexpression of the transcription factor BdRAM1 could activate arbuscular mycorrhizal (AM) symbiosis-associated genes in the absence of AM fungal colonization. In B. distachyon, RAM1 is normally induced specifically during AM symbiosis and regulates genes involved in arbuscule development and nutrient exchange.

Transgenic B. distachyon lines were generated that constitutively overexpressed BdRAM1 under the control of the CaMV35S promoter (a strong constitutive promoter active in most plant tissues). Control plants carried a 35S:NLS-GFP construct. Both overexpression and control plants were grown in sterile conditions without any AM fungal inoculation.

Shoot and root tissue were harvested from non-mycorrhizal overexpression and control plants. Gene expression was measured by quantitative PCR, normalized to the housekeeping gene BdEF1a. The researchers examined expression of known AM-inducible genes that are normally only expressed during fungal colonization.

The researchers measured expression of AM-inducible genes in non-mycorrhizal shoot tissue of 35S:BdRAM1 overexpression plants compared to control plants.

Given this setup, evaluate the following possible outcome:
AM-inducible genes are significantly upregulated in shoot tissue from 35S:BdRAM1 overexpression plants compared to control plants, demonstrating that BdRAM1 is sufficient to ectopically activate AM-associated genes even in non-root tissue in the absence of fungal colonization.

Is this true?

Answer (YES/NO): YES